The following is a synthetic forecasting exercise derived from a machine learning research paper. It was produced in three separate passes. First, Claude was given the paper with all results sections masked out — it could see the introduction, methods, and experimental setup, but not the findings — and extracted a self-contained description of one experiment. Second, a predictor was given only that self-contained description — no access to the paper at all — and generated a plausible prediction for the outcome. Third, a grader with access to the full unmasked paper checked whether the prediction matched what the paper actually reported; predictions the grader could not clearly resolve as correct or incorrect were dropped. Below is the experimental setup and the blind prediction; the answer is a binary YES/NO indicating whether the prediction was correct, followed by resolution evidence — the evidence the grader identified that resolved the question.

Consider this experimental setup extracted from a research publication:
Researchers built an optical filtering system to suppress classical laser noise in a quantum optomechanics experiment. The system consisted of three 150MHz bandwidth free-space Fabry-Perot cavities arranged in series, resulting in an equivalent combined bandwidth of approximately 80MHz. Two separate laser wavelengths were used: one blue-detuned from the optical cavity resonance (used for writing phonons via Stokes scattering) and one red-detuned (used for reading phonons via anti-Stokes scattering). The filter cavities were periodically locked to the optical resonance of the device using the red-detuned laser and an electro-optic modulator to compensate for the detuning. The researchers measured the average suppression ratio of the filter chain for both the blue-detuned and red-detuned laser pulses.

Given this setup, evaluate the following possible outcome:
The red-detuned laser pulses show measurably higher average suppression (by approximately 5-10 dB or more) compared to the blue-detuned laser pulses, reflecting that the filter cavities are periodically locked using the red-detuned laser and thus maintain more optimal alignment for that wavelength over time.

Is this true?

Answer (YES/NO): YES